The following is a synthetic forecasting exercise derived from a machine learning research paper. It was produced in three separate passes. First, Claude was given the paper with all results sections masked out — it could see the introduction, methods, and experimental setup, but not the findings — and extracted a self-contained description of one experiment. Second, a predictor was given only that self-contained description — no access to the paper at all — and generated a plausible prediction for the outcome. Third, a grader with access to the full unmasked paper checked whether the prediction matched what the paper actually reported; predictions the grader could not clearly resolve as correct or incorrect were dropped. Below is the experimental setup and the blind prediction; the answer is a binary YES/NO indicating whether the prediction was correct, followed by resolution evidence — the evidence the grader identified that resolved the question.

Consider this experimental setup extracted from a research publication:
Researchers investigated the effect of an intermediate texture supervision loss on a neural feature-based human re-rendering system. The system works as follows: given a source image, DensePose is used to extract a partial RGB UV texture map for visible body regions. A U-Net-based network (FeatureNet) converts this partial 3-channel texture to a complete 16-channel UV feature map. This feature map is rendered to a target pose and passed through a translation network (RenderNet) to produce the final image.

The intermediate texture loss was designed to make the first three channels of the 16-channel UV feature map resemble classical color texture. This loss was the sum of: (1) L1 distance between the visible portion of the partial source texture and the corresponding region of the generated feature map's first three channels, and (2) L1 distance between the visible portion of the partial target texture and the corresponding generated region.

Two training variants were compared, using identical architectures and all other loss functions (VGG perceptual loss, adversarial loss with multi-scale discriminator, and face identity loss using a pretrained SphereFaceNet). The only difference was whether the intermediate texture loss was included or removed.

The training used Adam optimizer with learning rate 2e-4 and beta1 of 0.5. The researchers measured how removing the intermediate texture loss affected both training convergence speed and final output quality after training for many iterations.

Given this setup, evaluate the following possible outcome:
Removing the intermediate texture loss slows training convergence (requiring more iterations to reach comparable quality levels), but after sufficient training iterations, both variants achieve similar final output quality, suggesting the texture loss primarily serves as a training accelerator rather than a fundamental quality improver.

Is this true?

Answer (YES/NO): YES